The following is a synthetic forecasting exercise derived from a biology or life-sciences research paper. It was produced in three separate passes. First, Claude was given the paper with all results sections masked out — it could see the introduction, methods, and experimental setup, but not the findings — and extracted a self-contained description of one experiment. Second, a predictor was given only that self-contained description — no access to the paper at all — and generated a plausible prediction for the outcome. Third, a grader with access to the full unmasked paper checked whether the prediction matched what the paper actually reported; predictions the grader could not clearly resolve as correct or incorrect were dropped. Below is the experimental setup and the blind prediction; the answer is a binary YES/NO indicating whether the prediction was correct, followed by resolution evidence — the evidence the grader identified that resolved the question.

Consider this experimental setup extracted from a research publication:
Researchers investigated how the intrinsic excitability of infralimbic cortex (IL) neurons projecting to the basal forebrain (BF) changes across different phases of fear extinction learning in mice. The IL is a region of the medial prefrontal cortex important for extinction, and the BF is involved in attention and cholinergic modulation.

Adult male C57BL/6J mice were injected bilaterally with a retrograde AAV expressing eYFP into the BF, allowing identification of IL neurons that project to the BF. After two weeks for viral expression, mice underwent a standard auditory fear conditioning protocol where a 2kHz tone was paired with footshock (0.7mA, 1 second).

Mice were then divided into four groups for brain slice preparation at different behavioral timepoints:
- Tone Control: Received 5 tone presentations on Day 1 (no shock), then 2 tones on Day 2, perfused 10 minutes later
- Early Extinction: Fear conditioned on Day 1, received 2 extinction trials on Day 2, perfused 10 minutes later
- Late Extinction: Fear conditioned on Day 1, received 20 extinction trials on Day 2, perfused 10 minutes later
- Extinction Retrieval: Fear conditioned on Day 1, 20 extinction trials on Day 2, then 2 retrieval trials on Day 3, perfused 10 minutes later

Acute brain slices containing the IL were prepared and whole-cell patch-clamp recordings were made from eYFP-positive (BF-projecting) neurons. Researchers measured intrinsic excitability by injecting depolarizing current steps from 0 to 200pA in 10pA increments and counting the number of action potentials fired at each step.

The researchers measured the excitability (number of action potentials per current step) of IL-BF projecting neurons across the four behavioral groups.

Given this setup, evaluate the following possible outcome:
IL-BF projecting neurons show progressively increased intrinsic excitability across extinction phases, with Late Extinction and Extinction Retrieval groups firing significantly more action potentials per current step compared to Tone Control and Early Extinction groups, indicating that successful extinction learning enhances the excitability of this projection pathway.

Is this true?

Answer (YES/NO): NO